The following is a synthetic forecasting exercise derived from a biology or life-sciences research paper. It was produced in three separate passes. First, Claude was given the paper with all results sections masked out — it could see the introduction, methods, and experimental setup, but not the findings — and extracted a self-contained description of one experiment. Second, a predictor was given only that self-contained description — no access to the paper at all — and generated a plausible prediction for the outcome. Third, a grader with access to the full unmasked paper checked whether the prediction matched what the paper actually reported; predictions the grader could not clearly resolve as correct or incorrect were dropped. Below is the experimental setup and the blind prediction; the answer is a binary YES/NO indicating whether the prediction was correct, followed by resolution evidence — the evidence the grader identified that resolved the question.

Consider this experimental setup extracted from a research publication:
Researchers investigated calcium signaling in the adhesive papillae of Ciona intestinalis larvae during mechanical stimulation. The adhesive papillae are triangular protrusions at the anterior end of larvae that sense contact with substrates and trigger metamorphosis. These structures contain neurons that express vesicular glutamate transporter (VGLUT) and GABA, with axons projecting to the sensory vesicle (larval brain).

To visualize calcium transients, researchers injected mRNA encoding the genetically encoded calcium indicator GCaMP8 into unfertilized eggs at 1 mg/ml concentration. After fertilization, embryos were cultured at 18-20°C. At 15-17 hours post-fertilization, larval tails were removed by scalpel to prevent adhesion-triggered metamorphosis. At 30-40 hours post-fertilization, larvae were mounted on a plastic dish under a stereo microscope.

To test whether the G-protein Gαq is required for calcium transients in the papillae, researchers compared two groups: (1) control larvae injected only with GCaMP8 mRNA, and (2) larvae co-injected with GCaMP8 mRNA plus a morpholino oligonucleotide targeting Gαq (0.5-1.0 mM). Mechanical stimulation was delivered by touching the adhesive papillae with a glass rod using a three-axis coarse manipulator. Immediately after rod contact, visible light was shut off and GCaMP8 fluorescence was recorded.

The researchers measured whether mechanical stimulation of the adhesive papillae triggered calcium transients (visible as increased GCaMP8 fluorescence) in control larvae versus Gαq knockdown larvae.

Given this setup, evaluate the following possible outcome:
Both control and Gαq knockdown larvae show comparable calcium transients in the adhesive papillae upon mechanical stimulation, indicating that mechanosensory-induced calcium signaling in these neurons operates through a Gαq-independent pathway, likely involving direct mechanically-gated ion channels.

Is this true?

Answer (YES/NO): NO